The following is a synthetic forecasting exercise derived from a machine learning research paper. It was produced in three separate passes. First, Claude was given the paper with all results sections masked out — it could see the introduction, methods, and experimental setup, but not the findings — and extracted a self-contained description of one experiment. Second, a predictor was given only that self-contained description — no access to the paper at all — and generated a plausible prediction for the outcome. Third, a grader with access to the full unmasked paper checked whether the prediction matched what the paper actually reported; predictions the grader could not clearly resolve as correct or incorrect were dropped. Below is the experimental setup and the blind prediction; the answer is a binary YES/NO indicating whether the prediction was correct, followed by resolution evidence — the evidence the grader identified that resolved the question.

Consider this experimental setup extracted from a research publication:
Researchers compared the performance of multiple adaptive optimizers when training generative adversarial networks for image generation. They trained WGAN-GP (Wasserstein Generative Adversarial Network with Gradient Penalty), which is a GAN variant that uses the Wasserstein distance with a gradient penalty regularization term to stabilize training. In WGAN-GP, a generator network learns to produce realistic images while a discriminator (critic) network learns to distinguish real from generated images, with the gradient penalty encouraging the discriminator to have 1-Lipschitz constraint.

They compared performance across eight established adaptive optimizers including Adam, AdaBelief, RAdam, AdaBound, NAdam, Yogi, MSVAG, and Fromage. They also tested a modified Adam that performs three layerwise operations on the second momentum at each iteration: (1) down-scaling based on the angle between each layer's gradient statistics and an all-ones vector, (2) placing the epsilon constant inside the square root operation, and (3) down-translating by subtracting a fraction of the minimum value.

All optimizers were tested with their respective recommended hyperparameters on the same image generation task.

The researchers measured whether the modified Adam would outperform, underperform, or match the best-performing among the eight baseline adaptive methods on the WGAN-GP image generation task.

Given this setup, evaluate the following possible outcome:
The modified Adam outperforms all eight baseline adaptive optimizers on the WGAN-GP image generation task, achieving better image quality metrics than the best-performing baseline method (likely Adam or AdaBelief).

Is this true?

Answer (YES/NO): NO